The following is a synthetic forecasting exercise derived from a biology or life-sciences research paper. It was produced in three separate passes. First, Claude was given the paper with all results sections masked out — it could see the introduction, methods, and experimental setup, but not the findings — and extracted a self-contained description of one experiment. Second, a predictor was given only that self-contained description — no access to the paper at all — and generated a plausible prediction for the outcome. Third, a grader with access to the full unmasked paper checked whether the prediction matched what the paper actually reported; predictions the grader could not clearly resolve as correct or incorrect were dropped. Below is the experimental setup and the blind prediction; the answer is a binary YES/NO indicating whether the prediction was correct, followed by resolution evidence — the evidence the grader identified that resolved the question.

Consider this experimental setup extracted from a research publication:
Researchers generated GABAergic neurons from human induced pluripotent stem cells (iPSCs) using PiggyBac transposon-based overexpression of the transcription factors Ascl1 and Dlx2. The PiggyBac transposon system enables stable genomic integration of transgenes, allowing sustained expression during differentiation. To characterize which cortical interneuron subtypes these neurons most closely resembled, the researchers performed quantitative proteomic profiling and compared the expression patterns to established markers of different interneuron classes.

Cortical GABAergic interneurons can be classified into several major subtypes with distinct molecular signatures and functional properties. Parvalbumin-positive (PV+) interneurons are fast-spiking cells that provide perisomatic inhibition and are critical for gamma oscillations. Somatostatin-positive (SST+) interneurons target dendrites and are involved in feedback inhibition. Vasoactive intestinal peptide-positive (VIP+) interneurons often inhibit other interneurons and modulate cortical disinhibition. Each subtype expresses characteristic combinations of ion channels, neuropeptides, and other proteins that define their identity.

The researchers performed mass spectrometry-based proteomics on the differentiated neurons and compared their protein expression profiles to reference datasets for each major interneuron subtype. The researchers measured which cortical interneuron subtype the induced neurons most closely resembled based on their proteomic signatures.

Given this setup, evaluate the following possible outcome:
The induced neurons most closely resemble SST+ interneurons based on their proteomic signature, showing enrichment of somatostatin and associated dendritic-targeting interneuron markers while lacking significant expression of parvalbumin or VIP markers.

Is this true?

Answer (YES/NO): NO